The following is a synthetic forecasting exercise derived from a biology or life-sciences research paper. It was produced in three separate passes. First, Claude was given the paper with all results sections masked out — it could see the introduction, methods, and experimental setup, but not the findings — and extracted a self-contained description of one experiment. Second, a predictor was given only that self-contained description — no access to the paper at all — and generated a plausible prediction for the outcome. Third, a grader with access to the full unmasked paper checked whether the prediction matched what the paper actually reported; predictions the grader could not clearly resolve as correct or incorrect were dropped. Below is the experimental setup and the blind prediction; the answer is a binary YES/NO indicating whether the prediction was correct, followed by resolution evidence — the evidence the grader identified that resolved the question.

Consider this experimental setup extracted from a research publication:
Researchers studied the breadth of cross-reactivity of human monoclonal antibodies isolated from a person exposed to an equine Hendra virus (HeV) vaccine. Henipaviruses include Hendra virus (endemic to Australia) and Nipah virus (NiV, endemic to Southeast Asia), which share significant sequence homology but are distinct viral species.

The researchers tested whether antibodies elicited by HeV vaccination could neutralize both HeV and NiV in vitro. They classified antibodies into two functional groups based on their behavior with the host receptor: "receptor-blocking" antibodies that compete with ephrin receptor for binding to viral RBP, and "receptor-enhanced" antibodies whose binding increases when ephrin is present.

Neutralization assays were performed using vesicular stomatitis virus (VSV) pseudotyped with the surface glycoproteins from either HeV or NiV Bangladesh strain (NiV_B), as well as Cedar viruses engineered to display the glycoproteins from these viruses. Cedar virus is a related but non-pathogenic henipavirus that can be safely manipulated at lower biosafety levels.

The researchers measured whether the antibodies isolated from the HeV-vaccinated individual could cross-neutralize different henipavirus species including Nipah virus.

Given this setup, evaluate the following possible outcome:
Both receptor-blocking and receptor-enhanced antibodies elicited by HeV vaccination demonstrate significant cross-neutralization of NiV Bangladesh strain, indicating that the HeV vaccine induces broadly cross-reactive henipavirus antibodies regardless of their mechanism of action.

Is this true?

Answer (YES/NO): YES